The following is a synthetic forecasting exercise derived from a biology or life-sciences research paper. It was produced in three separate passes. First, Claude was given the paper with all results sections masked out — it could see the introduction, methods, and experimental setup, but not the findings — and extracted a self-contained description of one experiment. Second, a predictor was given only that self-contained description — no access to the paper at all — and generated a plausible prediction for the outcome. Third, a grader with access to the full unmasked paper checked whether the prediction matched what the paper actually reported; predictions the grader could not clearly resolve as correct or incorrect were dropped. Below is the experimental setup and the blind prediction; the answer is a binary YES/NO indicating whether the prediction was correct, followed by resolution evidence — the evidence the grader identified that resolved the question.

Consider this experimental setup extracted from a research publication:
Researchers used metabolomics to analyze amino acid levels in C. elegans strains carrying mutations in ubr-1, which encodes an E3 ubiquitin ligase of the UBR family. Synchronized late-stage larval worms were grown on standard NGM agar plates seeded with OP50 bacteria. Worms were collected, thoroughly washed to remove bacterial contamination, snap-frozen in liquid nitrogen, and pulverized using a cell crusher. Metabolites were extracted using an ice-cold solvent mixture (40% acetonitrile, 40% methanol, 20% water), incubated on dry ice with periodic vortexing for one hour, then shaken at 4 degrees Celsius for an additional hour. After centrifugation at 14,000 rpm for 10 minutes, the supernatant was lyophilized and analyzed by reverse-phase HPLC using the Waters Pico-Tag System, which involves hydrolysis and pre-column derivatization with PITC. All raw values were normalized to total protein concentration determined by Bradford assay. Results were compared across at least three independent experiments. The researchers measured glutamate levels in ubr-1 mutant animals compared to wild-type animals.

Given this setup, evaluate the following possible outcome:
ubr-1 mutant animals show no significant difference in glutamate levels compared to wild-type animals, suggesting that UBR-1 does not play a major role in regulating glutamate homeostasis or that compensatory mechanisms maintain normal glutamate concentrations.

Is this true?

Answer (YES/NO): NO